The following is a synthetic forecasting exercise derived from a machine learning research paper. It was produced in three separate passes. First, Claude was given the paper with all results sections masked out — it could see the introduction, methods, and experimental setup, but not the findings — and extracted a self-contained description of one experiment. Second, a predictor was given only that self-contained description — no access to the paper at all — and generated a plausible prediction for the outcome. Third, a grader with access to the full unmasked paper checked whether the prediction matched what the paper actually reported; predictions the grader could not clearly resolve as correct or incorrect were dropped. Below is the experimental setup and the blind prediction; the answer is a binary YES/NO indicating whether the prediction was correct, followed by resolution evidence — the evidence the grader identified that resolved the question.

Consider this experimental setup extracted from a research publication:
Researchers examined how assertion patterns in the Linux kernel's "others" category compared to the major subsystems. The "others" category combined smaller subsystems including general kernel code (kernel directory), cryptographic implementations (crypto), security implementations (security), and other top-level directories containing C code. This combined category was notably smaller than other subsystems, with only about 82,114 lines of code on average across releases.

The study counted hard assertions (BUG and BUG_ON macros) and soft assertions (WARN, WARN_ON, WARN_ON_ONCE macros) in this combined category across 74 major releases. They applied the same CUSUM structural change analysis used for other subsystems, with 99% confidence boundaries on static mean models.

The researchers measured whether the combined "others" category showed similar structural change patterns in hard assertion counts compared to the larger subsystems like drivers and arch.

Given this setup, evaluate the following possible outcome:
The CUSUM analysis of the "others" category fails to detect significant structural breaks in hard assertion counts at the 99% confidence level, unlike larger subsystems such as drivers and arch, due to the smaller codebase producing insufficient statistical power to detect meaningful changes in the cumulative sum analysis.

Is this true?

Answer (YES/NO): NO